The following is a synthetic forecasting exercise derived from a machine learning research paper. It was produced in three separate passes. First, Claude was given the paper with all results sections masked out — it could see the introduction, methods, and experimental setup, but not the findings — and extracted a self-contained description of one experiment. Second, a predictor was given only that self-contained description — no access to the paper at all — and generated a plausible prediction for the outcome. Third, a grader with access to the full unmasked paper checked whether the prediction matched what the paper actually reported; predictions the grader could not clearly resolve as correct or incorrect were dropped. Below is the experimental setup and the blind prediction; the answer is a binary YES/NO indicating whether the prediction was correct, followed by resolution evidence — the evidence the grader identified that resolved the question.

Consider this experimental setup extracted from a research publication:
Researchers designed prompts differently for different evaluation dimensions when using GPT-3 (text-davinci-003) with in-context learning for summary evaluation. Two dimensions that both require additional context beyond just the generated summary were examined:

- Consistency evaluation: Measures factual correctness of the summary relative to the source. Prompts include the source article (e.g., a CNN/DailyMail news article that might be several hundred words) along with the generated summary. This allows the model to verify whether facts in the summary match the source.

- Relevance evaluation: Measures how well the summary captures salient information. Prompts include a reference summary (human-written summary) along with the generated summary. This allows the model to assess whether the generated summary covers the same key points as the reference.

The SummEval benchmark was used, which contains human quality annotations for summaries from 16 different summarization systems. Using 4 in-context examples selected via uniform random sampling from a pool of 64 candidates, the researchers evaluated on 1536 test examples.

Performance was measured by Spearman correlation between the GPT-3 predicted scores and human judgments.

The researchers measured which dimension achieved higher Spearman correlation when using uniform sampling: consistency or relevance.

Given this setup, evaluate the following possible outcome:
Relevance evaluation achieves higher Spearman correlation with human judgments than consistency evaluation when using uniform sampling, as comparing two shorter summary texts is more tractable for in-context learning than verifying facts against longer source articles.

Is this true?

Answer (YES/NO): NO